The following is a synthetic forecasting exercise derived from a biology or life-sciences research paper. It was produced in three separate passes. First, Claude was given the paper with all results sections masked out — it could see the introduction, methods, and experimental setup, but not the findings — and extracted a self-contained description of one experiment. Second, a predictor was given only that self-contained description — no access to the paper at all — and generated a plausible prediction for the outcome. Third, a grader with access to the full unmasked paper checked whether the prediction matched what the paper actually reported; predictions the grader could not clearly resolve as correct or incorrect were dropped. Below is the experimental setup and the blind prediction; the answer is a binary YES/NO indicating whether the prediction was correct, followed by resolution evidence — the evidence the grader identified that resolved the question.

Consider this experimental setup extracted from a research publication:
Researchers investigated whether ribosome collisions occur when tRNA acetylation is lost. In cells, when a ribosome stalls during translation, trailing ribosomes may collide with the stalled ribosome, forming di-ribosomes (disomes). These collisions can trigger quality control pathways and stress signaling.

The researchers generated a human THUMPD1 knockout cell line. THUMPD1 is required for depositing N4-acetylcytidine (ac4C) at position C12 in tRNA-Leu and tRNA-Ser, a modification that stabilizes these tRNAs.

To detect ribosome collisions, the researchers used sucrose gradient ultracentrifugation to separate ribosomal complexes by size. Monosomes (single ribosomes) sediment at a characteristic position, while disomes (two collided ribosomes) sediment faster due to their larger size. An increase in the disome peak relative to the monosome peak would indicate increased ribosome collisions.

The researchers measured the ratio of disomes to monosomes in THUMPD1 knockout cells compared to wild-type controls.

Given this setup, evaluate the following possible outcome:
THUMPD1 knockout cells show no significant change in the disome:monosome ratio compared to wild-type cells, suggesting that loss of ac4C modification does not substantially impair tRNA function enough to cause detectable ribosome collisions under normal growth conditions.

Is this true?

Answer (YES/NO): NO